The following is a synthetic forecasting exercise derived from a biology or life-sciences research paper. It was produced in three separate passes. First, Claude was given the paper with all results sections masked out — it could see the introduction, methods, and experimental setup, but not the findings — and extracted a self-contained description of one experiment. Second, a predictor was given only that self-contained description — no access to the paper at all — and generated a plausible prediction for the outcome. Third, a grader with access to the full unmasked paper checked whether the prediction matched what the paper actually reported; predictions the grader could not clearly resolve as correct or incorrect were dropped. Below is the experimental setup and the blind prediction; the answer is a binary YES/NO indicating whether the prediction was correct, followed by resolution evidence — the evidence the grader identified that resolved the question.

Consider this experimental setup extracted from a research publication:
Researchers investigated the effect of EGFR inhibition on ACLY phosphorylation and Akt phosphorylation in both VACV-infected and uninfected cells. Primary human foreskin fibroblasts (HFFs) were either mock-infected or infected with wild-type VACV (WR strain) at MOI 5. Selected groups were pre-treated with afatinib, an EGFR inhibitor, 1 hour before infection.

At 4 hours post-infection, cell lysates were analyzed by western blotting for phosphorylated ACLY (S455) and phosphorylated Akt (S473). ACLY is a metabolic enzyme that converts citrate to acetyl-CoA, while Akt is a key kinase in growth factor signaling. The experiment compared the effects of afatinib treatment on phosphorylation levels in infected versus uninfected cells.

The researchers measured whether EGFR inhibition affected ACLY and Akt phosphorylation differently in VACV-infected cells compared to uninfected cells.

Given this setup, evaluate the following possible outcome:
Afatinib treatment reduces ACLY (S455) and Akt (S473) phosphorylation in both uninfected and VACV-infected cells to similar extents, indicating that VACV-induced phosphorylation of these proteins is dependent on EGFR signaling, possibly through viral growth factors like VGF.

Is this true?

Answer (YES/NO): NO